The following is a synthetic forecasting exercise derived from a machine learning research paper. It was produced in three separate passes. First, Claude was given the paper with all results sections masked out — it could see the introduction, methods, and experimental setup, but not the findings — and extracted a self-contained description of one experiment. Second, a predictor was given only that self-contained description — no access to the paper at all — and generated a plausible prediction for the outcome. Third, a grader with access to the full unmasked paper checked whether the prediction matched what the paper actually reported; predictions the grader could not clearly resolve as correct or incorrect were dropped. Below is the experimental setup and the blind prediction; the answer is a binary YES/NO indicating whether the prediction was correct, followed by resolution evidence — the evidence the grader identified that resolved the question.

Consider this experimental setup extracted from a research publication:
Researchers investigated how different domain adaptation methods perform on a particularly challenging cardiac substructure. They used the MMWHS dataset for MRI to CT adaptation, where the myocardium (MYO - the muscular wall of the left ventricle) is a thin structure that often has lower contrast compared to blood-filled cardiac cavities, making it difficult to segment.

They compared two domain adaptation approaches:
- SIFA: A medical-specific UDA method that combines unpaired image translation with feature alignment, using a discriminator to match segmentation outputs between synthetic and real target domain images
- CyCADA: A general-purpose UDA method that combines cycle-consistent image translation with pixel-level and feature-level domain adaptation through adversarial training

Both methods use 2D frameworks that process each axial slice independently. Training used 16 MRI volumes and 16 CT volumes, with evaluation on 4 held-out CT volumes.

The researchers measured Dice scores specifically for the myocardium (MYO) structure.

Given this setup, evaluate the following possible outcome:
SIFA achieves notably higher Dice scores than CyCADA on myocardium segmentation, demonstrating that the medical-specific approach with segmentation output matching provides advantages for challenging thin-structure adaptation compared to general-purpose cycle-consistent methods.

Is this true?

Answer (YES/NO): YES